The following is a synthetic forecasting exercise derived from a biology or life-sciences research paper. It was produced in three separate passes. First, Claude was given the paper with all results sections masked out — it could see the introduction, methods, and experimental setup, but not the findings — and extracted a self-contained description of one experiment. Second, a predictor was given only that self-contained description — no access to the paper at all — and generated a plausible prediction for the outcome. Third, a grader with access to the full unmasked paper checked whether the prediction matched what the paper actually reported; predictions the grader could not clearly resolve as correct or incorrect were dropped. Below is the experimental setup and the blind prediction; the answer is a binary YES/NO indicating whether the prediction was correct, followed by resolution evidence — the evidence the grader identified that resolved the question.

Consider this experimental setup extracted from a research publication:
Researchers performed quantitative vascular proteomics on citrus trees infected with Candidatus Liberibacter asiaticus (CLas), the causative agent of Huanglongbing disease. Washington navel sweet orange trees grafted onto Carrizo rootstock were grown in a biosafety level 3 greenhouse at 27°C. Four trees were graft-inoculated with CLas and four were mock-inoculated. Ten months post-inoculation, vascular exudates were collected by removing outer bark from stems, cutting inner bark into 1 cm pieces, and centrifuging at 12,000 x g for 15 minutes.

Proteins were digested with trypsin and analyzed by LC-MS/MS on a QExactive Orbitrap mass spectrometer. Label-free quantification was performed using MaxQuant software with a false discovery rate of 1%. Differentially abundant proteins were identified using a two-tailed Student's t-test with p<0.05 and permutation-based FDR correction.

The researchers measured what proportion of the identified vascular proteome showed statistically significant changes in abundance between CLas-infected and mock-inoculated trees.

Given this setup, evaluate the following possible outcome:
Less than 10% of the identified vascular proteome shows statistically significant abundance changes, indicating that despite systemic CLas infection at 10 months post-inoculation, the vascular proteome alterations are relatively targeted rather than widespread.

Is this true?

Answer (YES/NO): NO